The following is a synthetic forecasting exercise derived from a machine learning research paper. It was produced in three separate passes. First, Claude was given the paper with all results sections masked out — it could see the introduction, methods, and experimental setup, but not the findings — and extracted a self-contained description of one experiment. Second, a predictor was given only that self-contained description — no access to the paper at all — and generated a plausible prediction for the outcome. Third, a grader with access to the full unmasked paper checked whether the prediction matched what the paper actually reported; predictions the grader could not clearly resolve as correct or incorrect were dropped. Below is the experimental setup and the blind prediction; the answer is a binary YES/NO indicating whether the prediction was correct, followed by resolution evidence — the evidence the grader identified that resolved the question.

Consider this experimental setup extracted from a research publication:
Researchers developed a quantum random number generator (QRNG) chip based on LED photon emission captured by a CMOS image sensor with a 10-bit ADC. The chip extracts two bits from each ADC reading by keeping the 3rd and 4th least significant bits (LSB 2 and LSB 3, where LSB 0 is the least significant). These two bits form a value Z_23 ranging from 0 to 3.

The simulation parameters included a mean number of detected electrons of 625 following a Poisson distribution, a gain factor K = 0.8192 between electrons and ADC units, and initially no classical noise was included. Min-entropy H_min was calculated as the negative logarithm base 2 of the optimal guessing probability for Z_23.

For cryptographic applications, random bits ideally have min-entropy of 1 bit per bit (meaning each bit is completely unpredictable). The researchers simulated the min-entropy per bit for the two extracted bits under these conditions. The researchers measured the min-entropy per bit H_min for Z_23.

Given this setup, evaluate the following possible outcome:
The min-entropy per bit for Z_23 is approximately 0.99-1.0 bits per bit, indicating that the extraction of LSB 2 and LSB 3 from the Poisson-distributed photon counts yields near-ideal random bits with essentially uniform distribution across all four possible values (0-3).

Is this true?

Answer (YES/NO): NO